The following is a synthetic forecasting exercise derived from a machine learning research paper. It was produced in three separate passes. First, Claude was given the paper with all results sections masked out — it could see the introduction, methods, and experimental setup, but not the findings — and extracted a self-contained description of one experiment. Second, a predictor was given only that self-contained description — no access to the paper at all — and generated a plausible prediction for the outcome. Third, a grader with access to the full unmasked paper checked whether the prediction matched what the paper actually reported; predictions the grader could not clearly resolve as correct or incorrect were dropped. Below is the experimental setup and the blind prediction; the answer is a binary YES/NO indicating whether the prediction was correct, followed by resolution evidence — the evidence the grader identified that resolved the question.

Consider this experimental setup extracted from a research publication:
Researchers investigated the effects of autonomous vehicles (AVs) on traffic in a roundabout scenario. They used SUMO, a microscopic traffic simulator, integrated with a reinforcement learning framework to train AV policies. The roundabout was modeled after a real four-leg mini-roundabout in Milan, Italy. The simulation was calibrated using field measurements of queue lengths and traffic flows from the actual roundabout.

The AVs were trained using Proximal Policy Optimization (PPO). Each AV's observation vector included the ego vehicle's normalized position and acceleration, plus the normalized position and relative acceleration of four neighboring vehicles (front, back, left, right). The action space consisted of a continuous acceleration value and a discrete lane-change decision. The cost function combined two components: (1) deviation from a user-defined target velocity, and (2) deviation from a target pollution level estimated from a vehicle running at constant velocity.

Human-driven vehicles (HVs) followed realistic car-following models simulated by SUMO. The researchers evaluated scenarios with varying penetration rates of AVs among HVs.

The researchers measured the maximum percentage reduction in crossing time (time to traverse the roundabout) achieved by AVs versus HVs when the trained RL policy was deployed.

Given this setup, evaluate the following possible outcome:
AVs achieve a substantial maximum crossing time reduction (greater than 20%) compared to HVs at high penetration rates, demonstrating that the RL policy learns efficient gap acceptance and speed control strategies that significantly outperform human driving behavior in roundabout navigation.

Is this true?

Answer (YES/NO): NO